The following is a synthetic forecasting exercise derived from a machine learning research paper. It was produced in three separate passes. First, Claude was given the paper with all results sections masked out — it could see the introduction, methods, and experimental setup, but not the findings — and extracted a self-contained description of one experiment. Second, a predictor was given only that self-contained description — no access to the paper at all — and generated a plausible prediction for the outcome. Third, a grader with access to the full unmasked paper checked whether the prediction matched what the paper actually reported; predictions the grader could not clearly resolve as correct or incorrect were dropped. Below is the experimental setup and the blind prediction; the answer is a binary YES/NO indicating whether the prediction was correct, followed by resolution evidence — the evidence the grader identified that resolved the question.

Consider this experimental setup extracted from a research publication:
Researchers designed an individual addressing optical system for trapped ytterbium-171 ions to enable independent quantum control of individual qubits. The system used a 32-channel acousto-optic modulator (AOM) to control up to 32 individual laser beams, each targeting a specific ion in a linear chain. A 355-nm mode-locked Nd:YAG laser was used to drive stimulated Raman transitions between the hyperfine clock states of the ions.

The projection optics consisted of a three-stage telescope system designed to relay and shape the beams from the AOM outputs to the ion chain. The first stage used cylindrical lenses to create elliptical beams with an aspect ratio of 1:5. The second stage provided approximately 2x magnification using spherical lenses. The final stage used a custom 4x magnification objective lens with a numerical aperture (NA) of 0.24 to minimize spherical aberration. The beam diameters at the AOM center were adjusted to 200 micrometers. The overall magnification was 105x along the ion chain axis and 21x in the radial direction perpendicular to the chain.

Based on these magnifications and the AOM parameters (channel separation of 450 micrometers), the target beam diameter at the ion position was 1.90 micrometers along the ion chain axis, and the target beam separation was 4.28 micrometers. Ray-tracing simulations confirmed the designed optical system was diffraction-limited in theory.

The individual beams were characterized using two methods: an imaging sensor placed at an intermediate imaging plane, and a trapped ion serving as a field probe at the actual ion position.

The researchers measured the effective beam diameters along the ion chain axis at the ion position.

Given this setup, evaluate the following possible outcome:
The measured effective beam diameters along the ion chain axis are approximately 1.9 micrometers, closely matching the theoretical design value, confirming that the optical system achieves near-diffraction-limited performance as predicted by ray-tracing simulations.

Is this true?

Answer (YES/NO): NO